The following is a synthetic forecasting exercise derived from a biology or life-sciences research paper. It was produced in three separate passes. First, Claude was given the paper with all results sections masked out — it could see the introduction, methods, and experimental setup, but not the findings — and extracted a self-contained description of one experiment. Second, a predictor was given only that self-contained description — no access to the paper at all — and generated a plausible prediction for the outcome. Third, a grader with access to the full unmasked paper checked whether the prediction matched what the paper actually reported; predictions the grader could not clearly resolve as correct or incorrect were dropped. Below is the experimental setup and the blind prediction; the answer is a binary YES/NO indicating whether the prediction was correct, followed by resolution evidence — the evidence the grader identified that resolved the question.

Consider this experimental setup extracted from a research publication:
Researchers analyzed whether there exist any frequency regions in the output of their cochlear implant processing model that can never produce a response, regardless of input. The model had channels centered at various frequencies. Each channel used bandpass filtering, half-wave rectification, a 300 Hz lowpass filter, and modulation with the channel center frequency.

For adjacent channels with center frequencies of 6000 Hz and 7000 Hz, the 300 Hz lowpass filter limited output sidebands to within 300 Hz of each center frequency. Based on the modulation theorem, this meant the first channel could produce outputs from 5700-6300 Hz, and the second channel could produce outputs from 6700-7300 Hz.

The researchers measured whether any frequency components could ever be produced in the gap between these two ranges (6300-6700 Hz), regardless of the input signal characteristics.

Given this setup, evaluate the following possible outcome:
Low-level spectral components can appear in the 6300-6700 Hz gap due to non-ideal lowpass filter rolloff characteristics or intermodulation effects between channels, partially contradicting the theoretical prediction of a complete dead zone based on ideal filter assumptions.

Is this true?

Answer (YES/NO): NO